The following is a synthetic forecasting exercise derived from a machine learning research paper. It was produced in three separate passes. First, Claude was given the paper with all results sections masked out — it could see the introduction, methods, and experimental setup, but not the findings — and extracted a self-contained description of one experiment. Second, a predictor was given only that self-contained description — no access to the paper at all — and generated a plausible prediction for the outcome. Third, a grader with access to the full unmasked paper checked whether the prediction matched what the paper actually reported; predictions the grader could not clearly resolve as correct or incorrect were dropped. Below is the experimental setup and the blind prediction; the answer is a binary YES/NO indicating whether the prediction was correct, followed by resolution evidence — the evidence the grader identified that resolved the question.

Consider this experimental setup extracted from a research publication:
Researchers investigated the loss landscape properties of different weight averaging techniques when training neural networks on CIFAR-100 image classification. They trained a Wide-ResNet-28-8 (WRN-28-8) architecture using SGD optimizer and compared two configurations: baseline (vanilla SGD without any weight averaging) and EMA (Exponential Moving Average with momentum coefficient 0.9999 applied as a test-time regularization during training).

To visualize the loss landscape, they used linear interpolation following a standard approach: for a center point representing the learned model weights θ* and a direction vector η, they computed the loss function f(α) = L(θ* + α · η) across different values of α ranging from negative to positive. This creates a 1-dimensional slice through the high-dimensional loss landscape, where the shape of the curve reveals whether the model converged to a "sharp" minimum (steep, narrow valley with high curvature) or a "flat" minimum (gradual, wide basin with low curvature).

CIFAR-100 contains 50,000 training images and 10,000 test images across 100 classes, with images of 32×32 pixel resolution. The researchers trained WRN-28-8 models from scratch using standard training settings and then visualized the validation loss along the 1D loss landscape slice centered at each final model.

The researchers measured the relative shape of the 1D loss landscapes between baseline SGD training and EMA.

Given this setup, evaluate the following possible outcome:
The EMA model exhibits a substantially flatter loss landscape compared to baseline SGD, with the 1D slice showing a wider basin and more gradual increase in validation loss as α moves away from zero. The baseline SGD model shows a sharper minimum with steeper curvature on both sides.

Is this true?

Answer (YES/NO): YES